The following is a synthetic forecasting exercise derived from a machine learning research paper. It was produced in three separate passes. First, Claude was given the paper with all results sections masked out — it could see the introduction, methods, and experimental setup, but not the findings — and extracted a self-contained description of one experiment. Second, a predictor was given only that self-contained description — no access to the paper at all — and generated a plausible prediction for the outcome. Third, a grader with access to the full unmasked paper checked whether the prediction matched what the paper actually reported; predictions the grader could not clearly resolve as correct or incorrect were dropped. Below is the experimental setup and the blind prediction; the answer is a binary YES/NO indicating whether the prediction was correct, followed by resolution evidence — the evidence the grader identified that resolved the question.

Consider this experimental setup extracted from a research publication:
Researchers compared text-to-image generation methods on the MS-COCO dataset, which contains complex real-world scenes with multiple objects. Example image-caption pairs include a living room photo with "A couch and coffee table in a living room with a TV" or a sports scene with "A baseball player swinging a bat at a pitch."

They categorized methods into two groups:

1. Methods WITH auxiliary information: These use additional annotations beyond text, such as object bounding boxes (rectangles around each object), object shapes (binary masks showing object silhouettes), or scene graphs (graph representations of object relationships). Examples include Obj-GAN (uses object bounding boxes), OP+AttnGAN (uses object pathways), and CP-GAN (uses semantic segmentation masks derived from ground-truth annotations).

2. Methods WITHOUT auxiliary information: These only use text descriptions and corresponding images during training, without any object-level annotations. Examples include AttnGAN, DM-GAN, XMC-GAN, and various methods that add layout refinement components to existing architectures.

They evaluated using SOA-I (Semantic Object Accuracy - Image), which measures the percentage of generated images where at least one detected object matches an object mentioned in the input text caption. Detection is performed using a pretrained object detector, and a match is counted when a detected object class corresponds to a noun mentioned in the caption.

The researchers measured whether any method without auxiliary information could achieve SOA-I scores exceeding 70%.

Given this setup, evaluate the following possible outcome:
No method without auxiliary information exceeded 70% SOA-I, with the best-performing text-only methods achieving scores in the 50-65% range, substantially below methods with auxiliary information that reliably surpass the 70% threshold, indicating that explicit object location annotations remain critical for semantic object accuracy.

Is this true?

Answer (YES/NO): NO